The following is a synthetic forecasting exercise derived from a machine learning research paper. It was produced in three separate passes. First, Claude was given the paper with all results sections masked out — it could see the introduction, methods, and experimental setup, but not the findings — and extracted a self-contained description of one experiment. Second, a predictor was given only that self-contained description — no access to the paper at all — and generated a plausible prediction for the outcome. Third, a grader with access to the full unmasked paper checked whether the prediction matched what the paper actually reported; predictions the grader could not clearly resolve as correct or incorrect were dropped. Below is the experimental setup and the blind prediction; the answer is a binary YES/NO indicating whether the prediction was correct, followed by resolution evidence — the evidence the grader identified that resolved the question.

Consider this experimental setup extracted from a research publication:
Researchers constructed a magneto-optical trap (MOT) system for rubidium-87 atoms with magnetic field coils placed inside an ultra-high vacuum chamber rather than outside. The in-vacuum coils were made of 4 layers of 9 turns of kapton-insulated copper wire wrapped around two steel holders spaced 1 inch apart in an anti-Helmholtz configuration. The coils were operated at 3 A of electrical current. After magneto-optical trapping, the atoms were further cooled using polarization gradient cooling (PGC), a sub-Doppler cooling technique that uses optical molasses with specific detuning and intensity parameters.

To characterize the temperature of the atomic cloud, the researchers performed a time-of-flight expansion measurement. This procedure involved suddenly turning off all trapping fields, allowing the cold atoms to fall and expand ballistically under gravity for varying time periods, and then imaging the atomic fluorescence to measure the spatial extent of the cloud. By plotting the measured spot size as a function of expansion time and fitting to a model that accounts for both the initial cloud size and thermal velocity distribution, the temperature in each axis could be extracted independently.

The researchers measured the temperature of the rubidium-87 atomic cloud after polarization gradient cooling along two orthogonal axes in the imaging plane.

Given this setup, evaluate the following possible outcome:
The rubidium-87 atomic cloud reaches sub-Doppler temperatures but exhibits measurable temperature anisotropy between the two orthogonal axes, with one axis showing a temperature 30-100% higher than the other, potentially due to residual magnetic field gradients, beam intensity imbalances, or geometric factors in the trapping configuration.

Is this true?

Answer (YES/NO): NO